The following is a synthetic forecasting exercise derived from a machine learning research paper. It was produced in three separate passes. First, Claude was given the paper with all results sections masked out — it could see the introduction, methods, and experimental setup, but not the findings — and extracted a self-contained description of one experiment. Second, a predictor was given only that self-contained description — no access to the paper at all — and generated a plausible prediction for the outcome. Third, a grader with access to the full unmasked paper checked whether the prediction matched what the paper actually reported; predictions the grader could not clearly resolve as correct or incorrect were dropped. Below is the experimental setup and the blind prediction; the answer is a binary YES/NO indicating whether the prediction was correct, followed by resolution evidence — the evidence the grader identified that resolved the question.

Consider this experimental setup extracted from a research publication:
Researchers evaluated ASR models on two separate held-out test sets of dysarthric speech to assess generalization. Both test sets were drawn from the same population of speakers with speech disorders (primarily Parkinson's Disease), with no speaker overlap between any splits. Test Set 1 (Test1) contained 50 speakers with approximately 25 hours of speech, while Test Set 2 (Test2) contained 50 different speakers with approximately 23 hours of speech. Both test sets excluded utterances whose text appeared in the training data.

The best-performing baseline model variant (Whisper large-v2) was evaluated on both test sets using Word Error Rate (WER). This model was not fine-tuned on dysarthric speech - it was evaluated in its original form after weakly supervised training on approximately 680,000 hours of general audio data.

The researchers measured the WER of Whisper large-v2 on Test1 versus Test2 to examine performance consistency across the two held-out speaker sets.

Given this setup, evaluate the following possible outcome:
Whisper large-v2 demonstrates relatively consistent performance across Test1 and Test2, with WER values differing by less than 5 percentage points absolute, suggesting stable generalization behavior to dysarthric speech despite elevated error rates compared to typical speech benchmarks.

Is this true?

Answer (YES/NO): YES